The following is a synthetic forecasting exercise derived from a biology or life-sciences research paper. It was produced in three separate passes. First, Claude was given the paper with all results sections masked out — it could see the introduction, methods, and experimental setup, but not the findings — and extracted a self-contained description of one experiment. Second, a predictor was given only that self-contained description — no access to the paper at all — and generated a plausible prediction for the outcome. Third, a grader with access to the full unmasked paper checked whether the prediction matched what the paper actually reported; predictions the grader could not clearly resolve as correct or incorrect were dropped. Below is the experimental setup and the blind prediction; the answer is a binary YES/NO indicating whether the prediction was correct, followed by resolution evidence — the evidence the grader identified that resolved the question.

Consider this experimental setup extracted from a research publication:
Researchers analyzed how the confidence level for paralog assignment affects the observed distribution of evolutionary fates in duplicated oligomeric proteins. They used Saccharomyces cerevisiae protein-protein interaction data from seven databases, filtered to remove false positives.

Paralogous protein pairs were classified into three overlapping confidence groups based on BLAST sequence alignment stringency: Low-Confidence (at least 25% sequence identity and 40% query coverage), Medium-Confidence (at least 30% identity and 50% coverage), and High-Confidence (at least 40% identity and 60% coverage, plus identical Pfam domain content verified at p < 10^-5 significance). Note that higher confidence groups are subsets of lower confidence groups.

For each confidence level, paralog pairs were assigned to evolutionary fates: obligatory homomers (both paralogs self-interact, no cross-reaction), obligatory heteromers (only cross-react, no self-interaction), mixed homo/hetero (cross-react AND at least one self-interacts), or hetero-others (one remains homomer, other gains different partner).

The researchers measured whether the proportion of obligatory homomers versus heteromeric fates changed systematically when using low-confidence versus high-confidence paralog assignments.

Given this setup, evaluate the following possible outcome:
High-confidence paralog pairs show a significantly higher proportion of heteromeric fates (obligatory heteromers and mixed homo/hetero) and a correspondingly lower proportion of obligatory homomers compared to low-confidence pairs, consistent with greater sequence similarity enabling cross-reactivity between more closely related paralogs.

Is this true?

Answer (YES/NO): NO